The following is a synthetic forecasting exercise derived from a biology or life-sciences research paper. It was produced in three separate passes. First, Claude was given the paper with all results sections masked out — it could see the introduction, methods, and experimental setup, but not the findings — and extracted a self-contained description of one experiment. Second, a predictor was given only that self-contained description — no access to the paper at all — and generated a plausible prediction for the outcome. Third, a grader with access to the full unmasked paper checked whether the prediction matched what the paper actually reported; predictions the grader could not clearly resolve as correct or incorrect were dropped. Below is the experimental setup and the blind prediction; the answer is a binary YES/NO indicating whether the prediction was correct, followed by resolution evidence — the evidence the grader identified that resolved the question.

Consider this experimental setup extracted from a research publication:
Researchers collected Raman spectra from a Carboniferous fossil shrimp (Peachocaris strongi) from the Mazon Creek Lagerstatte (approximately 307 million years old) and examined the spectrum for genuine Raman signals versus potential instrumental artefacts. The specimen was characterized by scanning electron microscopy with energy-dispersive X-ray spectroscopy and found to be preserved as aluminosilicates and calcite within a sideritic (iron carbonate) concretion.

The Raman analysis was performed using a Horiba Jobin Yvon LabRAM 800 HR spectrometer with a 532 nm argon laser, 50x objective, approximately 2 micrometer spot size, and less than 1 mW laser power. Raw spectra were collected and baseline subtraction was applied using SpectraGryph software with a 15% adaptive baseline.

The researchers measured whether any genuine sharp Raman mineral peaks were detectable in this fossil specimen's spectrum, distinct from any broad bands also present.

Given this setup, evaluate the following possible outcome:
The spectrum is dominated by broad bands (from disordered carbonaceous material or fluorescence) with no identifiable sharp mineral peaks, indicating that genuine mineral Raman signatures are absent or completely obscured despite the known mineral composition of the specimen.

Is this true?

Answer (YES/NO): NO